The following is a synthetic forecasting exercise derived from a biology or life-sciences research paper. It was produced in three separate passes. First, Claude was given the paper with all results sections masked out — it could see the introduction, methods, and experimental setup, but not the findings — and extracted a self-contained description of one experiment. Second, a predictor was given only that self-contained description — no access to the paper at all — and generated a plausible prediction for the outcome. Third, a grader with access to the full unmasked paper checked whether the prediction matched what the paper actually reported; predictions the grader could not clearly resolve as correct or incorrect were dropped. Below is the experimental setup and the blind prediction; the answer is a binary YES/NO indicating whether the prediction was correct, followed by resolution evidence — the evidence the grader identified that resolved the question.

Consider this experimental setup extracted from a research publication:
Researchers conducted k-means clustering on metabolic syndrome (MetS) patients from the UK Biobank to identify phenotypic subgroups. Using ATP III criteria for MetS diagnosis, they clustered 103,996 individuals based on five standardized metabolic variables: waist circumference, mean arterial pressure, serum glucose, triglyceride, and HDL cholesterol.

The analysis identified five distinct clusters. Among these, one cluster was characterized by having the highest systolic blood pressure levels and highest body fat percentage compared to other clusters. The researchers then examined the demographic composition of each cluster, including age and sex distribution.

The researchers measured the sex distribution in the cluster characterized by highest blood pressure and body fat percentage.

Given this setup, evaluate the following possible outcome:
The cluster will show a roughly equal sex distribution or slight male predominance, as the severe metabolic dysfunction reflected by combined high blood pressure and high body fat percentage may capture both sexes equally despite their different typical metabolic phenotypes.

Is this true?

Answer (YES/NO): NO